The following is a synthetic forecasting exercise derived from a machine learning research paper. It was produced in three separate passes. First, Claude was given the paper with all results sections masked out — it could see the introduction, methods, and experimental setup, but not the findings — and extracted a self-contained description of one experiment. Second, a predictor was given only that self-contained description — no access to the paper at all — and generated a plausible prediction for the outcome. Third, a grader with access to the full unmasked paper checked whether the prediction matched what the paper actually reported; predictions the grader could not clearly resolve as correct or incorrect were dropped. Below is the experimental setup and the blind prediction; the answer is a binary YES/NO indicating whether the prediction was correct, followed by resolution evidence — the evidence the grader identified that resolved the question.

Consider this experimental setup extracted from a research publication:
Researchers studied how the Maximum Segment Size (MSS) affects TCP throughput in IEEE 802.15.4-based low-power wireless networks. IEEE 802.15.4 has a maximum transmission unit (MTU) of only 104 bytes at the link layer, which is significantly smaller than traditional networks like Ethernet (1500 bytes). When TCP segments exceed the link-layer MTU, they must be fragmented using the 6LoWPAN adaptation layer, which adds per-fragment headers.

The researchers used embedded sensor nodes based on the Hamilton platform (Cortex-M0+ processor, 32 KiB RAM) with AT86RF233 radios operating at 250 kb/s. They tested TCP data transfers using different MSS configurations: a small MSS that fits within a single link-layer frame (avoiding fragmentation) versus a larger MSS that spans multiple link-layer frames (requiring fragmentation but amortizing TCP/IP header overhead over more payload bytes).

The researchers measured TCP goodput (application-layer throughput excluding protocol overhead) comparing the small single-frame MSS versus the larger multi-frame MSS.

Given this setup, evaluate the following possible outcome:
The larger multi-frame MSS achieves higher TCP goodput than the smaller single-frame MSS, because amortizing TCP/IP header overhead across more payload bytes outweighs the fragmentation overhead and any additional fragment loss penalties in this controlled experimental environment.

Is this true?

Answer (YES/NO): YES